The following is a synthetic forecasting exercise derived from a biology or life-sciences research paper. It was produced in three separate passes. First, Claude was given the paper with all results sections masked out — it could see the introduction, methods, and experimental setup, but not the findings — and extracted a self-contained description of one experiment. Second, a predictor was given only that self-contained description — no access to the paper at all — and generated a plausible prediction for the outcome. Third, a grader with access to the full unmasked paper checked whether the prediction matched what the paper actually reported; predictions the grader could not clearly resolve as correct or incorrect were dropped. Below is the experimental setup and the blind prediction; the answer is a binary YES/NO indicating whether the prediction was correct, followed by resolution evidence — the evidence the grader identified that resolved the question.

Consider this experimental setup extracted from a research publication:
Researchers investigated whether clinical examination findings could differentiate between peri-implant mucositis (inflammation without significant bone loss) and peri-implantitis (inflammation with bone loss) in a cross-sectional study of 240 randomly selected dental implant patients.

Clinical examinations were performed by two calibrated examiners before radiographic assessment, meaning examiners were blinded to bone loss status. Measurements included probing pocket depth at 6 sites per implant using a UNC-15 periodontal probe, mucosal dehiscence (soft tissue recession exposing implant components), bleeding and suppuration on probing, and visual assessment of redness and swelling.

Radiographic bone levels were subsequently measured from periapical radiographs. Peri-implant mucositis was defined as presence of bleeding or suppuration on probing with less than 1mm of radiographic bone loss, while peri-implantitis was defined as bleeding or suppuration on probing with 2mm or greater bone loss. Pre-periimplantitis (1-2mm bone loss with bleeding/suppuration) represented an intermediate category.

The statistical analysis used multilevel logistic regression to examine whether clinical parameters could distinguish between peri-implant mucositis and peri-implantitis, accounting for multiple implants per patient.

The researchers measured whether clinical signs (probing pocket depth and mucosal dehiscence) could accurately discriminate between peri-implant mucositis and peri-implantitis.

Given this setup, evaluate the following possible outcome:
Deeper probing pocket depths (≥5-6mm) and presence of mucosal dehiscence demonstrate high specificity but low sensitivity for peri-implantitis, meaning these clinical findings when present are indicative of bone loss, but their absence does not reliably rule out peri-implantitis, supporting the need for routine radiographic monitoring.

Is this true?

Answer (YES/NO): NO